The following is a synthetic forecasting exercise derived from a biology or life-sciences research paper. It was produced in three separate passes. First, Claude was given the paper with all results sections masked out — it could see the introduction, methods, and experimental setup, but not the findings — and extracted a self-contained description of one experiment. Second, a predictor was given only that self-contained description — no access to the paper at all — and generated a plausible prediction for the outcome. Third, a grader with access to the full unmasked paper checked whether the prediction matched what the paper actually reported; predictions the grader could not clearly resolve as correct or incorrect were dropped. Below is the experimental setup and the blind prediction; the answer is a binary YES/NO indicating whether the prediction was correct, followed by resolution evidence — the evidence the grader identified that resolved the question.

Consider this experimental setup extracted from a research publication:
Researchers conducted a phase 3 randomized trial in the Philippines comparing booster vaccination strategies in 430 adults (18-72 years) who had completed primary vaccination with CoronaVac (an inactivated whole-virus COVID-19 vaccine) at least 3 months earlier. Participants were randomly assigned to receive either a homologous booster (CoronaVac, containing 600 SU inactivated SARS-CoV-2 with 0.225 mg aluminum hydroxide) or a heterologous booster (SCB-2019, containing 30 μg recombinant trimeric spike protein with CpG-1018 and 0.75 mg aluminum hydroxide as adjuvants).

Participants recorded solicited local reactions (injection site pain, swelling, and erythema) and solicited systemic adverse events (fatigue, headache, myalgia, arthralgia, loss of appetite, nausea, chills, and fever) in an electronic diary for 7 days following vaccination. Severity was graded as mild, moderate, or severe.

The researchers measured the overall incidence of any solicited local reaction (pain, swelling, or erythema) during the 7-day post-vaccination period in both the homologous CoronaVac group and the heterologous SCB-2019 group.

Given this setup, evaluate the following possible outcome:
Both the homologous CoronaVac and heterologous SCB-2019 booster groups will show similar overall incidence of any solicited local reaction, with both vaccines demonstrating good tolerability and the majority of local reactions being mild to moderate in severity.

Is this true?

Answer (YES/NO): NO